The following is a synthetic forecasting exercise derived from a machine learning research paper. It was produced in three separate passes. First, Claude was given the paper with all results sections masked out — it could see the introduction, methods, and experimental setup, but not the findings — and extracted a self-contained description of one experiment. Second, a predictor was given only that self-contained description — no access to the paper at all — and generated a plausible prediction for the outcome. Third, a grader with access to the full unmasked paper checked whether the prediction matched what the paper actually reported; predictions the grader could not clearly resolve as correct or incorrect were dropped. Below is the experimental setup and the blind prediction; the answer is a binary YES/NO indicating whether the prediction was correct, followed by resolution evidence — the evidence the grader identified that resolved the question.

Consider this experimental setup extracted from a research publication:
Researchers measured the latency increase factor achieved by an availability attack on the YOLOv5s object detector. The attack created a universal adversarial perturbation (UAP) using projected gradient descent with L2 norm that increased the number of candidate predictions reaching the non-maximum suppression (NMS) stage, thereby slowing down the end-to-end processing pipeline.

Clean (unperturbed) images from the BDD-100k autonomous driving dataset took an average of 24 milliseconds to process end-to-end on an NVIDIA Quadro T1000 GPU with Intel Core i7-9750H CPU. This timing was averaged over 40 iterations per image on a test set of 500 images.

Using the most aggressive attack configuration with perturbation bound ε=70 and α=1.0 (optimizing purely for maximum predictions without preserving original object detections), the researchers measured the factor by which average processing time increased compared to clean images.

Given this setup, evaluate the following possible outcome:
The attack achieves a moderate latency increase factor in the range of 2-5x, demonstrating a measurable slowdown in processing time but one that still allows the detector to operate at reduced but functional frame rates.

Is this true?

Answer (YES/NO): YES